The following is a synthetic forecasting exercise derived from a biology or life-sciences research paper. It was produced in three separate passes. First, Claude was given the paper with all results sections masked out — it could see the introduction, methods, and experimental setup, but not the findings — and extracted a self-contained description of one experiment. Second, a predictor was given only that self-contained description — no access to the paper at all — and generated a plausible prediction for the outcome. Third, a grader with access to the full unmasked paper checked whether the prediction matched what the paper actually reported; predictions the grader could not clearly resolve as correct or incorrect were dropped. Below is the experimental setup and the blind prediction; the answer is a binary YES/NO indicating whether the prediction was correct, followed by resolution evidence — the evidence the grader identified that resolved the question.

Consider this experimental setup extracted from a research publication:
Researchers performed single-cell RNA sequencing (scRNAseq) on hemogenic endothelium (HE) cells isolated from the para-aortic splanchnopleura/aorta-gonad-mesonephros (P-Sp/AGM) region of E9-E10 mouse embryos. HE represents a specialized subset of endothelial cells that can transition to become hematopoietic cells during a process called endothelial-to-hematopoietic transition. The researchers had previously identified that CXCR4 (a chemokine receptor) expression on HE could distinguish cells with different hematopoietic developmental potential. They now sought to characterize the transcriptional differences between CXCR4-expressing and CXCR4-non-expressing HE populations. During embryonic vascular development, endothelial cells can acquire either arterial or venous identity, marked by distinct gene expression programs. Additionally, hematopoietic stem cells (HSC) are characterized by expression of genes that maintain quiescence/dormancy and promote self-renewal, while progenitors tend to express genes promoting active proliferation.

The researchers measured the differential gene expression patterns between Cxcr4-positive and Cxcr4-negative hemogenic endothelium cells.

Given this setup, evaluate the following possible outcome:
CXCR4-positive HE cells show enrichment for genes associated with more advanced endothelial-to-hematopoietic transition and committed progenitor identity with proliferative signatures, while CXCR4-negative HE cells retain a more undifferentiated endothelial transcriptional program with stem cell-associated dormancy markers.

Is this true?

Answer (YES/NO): NO